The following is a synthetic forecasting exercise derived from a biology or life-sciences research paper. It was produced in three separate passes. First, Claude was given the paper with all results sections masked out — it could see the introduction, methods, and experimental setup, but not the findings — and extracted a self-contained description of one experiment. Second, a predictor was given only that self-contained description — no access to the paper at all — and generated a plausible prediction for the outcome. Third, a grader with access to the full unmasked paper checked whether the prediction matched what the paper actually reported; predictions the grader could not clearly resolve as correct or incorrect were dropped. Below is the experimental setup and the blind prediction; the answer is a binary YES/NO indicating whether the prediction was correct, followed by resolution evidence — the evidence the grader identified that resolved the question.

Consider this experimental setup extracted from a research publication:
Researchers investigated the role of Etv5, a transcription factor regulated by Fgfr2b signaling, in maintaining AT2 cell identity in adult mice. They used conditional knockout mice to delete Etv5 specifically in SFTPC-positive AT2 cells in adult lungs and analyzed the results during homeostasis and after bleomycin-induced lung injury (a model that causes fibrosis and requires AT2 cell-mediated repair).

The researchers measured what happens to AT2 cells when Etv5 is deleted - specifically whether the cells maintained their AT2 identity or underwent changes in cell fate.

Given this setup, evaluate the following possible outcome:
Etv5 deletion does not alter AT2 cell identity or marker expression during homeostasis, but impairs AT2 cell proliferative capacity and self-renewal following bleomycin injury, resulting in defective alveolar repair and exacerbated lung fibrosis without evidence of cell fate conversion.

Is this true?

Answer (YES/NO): NO